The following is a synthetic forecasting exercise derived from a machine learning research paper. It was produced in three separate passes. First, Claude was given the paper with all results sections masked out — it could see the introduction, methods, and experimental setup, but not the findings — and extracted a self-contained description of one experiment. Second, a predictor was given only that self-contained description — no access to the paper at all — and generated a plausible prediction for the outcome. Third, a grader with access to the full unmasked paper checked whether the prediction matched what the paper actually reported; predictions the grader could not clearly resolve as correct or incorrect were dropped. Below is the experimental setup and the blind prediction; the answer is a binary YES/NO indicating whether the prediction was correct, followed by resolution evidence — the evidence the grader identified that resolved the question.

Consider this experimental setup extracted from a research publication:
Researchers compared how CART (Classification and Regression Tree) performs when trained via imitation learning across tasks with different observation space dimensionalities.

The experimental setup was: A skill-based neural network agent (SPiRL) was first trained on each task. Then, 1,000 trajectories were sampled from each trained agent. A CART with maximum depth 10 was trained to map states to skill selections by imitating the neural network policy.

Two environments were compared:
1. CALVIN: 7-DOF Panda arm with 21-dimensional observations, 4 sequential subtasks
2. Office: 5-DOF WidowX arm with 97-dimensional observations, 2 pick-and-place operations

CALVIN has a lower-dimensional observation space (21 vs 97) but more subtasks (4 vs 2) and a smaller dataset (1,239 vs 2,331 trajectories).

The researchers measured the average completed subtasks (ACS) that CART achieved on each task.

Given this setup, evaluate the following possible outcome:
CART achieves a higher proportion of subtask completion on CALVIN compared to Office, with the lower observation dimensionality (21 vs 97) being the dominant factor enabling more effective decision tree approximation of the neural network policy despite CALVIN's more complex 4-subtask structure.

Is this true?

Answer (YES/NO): YES